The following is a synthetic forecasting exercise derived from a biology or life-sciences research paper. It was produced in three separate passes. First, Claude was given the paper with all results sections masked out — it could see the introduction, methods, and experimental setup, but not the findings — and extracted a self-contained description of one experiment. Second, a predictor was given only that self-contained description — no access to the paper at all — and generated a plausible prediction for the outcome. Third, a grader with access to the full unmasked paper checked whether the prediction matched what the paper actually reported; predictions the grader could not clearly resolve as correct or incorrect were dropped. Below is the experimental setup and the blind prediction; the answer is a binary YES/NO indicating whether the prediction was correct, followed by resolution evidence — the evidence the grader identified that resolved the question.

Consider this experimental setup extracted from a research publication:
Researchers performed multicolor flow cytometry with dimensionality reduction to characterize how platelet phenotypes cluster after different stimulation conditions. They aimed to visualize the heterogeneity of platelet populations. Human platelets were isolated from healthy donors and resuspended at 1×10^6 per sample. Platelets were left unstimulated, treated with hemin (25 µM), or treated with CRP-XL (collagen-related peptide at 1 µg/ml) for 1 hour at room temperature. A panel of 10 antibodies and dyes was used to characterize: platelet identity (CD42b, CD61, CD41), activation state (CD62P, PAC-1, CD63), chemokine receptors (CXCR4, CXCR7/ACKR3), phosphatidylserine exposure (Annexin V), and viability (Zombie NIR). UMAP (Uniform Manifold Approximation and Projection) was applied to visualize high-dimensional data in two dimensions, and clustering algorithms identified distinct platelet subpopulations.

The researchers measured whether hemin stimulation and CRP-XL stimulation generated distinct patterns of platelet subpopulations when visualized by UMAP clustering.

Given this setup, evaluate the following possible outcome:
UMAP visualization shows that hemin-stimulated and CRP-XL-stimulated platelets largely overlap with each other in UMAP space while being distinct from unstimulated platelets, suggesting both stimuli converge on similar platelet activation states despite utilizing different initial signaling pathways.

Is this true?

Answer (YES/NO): NO